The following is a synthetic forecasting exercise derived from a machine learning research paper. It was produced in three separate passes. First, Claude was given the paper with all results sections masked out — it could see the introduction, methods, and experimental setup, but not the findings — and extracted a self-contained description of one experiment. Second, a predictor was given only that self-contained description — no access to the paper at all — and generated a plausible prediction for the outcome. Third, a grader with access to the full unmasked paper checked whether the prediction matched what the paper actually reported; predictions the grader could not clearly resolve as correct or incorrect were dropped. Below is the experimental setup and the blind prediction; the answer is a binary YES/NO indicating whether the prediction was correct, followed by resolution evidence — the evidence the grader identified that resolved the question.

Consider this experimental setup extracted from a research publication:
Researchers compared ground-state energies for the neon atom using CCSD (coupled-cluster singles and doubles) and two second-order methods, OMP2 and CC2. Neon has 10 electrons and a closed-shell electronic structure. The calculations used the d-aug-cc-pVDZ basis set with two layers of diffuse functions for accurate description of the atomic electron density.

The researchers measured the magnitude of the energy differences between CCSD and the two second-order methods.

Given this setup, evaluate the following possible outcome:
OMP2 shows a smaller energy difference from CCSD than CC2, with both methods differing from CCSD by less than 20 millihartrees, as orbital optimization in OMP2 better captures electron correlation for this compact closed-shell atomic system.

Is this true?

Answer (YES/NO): NO